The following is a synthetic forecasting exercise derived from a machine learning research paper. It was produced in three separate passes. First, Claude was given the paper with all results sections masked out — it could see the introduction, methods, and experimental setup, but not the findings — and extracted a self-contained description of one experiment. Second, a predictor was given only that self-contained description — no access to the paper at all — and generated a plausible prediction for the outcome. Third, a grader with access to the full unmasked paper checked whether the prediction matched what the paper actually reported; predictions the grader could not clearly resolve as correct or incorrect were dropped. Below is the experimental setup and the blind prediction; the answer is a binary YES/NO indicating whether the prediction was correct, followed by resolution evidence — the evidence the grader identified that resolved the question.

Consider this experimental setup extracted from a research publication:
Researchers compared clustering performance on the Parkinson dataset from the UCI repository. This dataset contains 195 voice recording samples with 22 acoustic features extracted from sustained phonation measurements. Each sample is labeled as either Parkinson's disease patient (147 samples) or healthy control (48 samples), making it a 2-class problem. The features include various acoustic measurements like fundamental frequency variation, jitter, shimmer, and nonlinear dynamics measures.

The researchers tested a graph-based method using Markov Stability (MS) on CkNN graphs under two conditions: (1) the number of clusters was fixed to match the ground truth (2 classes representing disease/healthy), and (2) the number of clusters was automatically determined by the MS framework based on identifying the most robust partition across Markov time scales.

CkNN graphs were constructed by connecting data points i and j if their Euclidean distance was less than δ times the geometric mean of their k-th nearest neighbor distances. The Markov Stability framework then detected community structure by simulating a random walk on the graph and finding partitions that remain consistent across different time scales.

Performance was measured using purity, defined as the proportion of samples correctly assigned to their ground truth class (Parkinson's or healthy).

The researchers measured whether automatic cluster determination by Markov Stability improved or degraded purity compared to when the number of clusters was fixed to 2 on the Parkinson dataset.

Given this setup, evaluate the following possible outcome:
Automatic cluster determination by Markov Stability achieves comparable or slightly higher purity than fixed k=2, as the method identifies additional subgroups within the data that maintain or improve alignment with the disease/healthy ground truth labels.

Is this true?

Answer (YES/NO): NO